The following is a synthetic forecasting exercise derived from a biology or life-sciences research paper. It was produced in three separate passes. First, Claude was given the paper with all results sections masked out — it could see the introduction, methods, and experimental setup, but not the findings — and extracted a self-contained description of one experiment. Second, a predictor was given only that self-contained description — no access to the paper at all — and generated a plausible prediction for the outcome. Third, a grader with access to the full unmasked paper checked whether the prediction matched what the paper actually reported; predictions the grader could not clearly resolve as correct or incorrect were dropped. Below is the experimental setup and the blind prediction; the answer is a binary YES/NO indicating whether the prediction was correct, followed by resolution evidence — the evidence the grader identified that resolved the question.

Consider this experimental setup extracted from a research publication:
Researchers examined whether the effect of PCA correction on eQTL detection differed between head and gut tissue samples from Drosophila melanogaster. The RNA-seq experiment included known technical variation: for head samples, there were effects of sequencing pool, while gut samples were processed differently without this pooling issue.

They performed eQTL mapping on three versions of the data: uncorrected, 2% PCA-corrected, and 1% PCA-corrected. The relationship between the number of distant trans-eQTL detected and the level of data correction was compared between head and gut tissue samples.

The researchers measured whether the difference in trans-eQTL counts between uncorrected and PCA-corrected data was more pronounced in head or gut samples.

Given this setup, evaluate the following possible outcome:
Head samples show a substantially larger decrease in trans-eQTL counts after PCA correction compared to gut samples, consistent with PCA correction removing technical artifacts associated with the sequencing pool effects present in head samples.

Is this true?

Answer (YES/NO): YES